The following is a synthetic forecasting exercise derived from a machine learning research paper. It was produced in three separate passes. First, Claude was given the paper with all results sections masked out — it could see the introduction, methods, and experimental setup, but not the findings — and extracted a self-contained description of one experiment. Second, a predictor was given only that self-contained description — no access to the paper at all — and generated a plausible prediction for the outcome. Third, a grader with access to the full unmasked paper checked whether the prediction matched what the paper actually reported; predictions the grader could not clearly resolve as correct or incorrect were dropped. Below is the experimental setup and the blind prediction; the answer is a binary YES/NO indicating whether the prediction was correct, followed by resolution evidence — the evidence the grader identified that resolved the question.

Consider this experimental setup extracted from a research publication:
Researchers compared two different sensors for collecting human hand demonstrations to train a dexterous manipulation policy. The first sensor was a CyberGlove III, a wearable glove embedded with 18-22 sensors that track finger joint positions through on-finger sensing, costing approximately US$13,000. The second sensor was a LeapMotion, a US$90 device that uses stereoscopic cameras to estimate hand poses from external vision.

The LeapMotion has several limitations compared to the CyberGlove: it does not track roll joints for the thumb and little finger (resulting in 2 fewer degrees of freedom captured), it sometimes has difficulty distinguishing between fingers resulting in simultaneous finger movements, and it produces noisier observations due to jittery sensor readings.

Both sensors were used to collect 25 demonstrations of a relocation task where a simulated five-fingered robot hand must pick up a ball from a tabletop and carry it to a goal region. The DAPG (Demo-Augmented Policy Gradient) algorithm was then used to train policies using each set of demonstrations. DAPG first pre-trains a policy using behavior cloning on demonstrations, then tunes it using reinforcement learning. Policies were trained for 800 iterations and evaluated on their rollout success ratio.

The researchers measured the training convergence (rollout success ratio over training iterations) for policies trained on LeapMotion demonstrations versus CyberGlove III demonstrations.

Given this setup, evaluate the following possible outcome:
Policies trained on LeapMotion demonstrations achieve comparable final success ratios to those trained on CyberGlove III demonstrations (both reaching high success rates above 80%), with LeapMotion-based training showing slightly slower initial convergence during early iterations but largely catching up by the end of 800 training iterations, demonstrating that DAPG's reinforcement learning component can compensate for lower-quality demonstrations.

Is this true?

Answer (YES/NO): NO